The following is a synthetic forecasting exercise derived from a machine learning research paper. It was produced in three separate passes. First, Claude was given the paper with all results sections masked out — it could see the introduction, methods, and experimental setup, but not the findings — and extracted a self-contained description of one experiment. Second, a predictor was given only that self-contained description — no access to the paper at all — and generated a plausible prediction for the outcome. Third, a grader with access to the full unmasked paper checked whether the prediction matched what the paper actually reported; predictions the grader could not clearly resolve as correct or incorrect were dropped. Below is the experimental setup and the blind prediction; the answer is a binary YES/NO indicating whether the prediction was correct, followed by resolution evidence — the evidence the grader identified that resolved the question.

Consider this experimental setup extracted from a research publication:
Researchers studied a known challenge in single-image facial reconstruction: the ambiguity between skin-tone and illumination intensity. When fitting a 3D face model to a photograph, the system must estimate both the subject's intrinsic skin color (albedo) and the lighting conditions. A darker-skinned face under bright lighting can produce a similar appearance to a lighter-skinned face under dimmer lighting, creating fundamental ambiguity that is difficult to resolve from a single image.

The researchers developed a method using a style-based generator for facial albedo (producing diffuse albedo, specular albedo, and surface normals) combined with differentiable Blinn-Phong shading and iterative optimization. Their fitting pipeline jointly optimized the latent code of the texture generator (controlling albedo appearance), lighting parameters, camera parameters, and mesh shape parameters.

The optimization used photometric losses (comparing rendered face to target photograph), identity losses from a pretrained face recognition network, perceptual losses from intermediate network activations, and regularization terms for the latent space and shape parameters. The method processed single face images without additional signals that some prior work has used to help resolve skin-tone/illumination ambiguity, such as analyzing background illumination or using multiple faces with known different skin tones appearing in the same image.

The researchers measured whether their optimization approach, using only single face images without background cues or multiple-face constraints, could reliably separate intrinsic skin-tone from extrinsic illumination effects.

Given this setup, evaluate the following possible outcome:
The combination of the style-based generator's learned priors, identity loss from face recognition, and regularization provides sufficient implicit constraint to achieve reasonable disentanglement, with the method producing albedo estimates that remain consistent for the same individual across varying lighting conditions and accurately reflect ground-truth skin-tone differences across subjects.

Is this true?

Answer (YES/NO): NO